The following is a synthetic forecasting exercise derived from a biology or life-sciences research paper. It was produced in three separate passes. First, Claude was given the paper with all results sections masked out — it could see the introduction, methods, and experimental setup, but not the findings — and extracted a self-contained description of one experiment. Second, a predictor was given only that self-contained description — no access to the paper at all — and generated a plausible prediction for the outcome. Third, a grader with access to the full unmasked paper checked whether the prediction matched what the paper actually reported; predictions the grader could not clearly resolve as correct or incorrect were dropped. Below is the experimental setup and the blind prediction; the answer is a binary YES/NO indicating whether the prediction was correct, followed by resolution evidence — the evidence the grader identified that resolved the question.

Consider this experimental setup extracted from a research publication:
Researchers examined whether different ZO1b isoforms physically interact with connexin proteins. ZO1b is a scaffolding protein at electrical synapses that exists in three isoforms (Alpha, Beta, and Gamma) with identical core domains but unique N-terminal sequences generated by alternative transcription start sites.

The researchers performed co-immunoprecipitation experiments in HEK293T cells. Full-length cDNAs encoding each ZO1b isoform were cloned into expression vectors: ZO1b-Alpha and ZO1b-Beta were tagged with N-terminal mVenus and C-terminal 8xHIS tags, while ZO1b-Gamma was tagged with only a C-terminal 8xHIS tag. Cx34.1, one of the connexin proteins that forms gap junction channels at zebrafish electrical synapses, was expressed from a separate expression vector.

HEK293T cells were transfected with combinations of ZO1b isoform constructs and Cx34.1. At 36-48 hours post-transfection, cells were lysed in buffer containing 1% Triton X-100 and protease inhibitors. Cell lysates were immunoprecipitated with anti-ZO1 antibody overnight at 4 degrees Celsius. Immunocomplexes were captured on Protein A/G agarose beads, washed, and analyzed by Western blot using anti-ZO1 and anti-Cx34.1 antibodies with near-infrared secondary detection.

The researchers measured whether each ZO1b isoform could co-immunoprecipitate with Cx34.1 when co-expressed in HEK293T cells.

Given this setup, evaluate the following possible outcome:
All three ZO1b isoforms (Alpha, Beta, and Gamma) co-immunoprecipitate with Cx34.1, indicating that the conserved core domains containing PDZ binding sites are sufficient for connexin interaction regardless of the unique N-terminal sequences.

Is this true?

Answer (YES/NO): YES